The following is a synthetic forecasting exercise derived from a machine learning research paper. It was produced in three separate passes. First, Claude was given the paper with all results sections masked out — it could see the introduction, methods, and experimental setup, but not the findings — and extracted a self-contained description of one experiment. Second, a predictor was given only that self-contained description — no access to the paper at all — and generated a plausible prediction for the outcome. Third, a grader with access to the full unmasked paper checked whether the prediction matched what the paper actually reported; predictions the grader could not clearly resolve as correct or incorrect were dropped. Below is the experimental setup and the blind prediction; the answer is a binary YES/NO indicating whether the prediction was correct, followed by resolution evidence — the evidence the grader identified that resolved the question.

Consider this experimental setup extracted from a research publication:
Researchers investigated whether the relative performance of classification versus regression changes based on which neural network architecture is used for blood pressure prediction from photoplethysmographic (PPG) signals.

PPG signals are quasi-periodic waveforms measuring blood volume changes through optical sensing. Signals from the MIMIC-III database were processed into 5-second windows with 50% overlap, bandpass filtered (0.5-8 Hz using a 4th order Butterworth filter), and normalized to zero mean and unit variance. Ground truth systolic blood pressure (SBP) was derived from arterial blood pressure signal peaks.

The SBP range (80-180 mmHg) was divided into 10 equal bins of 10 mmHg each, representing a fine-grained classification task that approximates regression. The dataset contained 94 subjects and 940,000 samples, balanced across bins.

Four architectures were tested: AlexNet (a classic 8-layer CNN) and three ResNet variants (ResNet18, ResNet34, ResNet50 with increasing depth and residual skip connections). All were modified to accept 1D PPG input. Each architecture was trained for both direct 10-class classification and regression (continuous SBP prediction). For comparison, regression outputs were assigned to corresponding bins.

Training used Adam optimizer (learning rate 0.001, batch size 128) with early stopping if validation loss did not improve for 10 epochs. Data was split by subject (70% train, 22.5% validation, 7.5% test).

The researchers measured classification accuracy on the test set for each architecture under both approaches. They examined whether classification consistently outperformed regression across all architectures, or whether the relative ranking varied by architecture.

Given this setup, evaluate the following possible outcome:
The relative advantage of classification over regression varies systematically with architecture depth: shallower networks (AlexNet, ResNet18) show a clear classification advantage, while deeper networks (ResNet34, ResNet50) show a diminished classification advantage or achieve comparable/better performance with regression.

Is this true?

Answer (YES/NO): NO